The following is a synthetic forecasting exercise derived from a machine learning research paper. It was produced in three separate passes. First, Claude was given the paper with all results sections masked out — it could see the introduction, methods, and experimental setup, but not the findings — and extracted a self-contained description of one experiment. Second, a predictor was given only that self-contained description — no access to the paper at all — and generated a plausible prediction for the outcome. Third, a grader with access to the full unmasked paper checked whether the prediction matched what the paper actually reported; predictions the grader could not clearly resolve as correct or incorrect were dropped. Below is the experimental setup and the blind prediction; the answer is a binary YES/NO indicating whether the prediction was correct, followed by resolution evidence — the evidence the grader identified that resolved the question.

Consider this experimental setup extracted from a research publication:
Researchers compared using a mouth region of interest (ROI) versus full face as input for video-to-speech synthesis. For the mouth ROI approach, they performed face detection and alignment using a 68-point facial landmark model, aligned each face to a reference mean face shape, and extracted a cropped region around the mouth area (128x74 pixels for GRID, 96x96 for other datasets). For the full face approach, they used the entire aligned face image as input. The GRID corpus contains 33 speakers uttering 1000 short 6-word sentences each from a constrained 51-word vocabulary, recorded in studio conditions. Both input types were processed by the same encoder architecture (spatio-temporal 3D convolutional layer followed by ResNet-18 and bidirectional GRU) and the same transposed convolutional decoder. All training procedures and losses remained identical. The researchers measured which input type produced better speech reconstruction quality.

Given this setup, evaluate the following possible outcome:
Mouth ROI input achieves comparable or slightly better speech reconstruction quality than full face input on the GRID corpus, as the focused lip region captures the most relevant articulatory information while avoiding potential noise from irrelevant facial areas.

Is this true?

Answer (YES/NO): NO